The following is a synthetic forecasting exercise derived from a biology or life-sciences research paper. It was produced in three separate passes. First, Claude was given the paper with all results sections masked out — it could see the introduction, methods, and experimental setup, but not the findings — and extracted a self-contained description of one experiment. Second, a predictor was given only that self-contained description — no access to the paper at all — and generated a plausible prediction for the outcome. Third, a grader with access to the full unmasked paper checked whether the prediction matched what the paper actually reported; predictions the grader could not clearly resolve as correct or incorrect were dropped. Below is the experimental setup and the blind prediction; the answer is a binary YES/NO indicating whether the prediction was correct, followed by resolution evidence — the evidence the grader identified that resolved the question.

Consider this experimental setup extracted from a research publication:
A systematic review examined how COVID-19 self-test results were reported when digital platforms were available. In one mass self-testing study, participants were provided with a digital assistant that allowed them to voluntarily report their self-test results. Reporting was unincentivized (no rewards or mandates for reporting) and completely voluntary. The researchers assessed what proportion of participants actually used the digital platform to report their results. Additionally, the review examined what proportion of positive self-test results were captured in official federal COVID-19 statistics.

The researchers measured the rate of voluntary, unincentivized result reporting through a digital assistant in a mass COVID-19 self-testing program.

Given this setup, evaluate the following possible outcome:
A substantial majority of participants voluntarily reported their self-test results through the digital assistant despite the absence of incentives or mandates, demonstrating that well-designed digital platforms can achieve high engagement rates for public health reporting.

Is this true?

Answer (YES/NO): NO